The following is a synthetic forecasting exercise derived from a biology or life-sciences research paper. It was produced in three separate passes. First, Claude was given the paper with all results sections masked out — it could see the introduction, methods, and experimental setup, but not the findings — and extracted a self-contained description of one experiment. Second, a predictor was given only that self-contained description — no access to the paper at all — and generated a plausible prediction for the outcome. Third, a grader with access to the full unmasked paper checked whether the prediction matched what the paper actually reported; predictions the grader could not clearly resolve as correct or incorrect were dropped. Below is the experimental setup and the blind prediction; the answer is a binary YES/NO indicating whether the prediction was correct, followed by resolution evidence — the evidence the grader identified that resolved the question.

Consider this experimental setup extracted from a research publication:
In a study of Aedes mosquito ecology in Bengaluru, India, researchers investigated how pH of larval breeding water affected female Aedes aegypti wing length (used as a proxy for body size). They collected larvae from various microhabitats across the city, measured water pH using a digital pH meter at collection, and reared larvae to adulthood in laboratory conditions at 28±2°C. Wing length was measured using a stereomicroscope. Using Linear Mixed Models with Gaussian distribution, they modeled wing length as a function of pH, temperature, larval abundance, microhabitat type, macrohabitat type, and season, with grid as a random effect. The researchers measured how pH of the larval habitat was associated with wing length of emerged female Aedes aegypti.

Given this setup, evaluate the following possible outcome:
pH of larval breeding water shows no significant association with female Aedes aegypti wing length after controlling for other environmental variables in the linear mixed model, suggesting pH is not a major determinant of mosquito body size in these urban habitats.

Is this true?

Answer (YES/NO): NO